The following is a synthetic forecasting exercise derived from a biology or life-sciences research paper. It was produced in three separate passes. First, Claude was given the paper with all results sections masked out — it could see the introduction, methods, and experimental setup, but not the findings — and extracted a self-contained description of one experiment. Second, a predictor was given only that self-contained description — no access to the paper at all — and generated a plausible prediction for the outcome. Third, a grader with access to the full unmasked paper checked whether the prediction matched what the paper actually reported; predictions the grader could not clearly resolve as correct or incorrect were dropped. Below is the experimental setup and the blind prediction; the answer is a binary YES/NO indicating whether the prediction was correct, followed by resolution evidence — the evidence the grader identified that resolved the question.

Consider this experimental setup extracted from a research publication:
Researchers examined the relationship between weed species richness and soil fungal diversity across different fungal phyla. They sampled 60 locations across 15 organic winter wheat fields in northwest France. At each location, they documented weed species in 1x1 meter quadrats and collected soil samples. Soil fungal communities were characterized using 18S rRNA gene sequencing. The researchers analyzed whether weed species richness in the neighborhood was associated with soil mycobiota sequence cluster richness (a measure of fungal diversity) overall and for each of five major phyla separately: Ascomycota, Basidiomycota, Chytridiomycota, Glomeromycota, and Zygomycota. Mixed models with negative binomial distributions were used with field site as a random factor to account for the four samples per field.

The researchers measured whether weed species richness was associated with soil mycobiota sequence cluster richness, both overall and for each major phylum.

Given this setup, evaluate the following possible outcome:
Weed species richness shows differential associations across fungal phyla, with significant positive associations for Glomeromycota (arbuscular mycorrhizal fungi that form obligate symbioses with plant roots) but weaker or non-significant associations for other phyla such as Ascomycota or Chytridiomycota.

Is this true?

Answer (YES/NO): NO